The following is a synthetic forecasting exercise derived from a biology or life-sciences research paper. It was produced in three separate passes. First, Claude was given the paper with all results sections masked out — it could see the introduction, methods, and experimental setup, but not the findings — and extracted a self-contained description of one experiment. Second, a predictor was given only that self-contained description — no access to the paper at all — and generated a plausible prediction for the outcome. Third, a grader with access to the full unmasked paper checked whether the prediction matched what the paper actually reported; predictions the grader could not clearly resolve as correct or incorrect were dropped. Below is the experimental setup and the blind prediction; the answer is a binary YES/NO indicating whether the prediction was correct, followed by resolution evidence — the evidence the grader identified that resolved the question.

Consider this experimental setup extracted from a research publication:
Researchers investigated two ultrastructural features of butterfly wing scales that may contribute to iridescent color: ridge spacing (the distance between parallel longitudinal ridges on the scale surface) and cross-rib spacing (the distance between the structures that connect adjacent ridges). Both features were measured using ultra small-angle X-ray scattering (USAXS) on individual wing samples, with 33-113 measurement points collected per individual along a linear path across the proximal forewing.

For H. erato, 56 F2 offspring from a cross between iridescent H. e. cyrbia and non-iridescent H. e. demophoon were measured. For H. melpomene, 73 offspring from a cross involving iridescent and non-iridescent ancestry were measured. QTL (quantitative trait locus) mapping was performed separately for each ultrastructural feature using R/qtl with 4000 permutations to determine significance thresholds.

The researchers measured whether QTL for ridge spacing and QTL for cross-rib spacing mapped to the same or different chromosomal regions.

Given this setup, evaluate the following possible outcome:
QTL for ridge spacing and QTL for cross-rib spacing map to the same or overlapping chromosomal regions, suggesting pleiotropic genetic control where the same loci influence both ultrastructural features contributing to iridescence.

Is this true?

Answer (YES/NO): NO